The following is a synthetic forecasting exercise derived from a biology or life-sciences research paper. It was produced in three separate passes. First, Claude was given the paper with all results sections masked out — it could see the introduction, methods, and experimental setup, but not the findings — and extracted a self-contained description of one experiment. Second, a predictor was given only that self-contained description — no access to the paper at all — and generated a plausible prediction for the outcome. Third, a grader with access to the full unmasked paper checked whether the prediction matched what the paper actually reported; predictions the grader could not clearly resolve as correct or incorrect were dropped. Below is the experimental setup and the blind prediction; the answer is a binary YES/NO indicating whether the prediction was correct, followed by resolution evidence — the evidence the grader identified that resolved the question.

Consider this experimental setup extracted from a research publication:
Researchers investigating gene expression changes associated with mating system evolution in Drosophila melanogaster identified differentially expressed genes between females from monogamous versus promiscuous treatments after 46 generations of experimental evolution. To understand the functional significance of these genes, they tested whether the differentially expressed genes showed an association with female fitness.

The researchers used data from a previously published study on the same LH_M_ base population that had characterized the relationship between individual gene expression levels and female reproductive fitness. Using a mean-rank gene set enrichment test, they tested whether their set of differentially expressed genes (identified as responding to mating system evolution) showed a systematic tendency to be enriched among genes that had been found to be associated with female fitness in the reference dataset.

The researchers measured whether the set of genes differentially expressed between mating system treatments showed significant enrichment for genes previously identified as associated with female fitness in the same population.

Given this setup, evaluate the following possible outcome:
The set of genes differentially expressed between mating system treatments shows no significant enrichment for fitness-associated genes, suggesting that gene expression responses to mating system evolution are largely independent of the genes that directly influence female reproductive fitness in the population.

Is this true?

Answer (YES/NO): NO